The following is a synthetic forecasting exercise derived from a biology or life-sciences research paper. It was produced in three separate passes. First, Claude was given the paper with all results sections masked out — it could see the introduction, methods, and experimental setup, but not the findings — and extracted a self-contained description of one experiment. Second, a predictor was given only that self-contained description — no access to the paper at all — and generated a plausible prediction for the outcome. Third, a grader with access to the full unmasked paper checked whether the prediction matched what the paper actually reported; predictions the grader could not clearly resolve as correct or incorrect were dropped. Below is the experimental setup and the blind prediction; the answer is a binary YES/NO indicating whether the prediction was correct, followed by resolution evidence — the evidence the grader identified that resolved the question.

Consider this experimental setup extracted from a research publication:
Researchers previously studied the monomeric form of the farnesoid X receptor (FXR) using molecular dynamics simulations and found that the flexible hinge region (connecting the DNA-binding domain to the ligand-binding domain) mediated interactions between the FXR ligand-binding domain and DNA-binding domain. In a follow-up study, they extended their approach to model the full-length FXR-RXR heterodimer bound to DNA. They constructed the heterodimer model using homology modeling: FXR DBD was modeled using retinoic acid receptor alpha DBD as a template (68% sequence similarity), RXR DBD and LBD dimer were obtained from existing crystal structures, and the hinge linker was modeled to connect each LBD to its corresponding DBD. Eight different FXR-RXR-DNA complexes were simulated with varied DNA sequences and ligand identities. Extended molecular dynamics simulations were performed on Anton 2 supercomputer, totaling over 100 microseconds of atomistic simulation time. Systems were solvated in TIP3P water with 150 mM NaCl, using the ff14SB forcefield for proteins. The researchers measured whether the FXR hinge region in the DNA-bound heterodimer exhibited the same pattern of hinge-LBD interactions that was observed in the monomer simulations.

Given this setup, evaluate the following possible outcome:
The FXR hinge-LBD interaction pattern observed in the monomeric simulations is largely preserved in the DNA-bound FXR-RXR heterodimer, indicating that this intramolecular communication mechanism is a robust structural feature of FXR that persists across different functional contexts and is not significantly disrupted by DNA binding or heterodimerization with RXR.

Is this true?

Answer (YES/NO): NO